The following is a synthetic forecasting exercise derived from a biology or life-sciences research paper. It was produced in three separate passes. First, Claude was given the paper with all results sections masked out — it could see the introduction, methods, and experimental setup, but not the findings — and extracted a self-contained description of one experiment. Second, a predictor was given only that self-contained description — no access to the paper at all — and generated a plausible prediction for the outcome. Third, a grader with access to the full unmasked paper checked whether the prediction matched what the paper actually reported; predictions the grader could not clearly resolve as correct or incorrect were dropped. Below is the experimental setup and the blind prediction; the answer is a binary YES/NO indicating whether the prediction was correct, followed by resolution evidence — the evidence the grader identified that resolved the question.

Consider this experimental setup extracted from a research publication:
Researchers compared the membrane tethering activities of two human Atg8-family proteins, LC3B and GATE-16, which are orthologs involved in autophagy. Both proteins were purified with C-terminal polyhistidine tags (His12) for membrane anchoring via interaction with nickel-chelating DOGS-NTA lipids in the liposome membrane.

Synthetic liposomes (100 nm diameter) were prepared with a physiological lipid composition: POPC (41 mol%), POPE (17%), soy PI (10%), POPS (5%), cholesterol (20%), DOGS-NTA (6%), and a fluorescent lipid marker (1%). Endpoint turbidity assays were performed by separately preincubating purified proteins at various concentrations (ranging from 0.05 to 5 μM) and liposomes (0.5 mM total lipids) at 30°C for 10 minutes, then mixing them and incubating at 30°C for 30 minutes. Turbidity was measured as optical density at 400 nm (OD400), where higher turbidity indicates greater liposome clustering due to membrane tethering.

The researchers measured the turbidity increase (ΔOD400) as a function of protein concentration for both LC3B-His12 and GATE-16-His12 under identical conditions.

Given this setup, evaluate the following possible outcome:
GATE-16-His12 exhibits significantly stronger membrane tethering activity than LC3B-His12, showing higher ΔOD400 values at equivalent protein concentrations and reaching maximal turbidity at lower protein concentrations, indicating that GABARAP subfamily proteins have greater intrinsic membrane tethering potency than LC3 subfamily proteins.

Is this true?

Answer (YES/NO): NO